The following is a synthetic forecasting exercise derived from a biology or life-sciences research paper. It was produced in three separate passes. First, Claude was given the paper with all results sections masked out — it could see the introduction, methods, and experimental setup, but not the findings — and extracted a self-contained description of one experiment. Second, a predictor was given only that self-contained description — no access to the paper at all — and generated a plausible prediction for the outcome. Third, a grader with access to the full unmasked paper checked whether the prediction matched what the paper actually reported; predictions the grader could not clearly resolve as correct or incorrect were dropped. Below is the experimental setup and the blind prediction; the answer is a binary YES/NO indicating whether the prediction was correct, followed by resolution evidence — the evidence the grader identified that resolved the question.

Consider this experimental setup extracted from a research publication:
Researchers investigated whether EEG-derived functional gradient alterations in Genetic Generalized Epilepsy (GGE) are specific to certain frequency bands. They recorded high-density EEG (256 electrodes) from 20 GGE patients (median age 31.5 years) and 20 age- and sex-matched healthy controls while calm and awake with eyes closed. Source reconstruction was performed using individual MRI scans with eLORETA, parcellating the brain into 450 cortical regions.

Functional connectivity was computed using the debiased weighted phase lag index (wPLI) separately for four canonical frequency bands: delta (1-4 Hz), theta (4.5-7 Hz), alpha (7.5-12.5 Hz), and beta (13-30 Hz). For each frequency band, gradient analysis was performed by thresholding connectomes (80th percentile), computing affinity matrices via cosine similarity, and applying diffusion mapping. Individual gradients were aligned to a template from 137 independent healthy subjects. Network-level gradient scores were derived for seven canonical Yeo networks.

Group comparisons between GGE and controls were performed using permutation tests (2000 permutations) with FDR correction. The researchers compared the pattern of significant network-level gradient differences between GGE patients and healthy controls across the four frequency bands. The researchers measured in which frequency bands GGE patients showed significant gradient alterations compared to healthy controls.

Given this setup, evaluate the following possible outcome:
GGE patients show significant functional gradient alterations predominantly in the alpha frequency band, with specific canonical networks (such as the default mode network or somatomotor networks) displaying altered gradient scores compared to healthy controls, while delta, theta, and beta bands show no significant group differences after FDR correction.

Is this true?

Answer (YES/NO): NO